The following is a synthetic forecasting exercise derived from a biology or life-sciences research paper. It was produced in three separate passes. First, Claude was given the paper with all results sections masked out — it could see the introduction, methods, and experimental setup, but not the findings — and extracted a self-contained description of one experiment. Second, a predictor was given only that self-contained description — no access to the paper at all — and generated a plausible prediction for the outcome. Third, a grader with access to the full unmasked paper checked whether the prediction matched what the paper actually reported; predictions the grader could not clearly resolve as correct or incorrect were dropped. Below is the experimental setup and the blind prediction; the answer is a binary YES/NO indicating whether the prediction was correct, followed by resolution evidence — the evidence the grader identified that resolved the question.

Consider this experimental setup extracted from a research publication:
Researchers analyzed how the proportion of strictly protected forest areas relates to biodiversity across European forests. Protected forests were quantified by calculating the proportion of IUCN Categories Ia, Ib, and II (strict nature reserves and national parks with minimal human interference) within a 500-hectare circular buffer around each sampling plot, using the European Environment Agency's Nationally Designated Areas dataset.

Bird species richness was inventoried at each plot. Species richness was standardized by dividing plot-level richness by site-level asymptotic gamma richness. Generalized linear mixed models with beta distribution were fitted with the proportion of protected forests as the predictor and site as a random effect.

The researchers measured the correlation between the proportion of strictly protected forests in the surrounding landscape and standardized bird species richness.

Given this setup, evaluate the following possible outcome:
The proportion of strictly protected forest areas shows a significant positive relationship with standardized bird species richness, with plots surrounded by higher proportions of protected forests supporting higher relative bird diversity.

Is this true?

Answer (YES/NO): NO